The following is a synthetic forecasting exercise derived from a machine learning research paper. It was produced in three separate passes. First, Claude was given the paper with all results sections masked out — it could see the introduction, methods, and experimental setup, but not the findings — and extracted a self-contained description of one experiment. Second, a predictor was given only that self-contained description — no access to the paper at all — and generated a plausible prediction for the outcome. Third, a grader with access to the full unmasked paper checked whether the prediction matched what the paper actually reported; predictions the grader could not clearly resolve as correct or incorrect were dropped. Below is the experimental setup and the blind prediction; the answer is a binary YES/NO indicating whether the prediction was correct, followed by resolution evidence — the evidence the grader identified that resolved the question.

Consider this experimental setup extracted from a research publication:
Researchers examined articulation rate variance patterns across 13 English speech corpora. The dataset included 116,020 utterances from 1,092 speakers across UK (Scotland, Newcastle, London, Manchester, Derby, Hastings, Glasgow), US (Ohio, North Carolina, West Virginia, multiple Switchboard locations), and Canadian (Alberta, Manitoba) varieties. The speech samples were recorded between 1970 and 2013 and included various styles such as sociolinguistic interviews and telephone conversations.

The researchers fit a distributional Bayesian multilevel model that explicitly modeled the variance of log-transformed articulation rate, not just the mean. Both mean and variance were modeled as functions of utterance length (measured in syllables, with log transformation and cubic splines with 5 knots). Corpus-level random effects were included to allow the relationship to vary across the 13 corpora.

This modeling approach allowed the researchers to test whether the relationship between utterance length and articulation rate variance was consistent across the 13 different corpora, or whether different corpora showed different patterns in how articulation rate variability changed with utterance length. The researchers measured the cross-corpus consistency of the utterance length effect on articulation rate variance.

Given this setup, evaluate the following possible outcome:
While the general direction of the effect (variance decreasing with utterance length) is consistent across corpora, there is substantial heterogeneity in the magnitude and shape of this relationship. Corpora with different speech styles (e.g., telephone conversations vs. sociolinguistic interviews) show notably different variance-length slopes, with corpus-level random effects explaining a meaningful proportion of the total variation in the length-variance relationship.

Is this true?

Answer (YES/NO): NO